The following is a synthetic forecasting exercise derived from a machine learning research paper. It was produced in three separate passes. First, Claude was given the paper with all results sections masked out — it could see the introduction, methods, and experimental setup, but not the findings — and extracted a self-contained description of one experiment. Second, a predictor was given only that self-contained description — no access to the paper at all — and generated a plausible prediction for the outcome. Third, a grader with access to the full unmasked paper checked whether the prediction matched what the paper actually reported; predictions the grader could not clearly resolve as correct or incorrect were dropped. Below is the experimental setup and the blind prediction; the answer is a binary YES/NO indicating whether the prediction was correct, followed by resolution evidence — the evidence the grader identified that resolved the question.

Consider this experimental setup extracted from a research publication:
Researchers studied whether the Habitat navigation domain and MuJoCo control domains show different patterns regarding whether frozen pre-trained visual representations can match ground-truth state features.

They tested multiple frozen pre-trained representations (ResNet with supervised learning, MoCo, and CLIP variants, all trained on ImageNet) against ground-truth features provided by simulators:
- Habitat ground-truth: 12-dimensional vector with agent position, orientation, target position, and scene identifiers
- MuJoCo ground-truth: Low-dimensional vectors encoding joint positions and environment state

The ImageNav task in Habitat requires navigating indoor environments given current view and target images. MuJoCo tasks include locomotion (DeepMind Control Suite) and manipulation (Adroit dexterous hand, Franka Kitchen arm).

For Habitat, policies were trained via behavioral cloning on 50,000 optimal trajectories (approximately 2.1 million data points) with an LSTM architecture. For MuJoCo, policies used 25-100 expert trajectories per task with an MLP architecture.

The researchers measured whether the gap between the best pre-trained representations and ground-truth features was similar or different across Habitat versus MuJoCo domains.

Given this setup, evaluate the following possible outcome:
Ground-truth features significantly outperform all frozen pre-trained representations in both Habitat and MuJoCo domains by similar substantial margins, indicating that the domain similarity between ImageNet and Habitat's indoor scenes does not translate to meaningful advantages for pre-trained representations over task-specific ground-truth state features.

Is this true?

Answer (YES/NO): NO